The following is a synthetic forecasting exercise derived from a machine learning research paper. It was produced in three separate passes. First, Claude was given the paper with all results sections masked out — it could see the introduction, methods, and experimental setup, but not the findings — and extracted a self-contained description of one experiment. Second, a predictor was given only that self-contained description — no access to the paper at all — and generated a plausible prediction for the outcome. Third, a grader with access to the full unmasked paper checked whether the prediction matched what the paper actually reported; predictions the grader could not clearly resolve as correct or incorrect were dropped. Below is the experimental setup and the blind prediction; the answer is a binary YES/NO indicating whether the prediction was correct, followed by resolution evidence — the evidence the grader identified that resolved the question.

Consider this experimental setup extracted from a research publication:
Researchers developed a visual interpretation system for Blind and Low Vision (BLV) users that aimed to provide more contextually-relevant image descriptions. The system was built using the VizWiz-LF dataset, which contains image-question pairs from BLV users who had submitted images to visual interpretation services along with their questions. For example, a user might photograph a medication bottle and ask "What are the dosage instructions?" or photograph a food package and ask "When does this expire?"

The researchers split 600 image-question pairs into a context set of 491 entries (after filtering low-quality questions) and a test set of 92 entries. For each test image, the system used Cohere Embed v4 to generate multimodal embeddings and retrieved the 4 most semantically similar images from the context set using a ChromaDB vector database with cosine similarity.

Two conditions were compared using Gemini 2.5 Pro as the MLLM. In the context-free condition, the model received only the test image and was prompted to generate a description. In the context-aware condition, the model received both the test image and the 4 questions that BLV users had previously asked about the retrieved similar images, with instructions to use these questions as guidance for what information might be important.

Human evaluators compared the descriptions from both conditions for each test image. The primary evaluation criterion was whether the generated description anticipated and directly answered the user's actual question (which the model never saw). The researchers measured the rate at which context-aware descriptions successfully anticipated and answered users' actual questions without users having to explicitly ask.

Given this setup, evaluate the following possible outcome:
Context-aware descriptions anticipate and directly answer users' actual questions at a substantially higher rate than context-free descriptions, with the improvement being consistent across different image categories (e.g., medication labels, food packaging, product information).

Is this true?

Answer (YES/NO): NO